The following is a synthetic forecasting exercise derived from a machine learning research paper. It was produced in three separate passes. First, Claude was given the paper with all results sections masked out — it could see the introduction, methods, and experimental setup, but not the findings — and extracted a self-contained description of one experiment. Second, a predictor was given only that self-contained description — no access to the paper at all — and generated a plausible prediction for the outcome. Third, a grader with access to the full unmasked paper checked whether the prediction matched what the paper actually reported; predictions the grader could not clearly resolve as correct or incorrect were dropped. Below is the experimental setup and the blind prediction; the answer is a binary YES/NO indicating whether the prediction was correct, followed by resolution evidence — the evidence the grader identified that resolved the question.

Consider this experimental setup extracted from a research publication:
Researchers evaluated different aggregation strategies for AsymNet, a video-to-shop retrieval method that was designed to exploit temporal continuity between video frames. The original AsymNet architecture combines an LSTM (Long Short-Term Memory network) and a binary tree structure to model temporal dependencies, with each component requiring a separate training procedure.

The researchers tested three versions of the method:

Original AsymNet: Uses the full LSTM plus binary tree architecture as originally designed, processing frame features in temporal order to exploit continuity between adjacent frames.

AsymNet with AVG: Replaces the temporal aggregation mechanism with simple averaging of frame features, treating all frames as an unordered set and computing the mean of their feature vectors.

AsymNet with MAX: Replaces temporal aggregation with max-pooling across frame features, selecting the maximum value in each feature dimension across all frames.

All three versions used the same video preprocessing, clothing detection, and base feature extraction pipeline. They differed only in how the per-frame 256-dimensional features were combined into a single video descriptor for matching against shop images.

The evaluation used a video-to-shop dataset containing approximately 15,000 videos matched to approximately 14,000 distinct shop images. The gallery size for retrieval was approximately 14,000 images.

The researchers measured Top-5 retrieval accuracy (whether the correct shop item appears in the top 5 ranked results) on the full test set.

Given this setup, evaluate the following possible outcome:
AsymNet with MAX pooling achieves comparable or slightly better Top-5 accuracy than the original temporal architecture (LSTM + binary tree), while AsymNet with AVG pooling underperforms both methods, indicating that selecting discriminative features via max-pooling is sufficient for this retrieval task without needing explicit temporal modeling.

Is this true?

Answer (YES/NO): NO